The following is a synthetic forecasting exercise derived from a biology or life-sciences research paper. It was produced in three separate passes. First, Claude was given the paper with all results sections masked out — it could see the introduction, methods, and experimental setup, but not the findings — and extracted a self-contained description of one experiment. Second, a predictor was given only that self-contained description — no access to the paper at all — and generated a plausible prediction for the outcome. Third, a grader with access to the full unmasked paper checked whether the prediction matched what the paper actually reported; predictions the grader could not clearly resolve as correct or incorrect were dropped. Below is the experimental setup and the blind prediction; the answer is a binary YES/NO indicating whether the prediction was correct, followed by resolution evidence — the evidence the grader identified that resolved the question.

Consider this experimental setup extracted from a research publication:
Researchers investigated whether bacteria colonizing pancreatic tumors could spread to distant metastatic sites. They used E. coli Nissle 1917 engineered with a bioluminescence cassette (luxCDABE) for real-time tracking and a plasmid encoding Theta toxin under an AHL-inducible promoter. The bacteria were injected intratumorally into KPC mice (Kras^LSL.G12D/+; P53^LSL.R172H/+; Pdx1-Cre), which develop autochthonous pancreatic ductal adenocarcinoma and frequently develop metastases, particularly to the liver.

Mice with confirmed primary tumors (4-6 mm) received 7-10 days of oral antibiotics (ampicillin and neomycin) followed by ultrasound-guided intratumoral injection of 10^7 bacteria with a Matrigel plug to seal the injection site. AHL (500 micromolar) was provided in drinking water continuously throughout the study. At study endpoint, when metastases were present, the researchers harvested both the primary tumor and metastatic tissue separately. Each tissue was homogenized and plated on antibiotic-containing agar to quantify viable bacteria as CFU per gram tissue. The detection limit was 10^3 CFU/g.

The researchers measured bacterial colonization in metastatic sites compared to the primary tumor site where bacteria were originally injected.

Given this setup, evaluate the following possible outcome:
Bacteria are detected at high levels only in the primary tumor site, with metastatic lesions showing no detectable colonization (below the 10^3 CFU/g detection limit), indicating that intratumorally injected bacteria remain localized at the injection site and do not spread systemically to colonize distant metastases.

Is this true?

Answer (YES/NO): NO